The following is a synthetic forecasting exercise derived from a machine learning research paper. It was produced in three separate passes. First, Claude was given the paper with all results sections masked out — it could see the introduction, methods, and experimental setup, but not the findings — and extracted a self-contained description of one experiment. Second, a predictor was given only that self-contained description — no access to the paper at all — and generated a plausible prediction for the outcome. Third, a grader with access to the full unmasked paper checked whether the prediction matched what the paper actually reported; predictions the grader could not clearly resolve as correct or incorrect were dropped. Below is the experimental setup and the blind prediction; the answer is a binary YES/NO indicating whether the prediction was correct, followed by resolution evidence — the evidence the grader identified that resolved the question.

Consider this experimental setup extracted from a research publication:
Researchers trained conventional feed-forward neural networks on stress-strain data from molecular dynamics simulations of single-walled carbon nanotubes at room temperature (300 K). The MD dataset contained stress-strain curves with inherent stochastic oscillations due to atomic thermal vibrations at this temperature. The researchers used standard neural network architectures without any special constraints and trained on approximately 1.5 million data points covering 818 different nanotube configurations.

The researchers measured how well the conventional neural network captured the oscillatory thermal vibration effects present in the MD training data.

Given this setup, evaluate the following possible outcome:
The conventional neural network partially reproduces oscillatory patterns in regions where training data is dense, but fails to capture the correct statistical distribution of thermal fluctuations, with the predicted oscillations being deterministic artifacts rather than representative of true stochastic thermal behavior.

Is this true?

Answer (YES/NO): NO